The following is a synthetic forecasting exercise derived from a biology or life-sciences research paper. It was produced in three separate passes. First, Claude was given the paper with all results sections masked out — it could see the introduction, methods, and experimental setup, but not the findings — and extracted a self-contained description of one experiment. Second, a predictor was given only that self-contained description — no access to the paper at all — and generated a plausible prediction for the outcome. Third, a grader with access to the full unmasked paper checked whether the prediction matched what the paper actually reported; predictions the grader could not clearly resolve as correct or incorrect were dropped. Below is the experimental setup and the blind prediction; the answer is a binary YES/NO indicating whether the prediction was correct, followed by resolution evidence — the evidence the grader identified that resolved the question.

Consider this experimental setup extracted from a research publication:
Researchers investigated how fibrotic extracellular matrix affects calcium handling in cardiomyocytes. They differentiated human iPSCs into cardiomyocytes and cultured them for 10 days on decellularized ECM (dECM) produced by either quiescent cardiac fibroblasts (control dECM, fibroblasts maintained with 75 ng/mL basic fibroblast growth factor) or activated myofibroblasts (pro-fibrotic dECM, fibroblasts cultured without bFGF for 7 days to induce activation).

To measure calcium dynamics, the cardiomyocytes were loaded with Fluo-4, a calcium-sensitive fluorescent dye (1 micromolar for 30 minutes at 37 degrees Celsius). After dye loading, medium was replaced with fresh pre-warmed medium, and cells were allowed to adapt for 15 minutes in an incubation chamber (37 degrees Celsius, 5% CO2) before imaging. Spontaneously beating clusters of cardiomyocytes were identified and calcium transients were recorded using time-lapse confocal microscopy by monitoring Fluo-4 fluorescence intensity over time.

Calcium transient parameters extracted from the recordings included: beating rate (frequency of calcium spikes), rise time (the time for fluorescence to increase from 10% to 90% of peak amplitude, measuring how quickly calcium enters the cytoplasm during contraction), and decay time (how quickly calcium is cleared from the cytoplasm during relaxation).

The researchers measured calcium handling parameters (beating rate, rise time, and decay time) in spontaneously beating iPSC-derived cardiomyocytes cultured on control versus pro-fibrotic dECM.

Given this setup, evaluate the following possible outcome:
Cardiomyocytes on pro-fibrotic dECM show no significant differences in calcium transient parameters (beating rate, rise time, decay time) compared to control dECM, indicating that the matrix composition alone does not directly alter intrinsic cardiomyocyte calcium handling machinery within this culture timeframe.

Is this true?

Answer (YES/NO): NO